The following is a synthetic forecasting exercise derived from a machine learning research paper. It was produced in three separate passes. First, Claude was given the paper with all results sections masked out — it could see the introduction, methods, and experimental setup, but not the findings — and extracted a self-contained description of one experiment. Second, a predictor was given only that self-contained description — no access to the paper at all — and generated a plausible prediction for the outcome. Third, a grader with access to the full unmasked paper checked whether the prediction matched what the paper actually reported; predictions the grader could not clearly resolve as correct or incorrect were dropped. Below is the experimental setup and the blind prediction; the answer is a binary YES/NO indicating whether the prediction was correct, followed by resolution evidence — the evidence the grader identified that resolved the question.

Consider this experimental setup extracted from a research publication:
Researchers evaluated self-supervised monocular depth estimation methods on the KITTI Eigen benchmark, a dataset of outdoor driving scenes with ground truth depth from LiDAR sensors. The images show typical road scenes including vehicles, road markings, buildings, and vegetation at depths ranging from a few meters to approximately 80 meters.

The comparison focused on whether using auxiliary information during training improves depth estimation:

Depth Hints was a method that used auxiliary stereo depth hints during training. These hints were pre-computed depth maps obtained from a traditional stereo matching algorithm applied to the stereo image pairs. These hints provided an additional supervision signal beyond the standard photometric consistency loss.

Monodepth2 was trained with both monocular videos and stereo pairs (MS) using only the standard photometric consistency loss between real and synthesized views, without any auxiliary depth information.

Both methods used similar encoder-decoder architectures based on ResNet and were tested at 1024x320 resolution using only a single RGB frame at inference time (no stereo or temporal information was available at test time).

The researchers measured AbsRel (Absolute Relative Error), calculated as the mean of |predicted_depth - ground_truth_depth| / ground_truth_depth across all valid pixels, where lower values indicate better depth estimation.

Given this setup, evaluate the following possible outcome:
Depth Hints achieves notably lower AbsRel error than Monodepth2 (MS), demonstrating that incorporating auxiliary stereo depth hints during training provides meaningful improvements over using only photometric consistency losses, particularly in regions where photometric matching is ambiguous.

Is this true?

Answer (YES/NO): YES